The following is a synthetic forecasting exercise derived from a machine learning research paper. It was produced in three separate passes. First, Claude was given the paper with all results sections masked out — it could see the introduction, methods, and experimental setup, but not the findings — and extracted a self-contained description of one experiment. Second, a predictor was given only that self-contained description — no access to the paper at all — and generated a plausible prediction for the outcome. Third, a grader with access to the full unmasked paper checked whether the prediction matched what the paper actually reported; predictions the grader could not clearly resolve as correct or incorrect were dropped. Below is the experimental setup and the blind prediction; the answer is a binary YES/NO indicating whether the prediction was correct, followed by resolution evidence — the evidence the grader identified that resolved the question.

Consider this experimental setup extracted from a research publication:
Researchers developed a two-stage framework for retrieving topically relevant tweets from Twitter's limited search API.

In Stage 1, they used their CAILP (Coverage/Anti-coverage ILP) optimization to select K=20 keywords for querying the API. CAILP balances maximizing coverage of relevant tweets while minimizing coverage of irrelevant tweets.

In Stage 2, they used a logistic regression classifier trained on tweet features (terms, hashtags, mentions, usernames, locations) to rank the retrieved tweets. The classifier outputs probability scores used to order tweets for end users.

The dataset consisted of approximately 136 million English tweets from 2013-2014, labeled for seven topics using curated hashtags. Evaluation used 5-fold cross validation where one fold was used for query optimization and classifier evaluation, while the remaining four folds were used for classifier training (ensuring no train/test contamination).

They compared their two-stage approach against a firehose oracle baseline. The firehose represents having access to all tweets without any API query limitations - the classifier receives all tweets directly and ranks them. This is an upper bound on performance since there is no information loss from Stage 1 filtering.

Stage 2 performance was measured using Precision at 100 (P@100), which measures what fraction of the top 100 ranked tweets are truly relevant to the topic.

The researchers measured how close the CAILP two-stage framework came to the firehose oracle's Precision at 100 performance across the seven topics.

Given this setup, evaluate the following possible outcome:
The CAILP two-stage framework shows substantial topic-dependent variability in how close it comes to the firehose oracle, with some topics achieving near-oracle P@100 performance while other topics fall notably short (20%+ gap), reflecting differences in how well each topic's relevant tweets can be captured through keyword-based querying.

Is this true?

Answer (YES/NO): NO